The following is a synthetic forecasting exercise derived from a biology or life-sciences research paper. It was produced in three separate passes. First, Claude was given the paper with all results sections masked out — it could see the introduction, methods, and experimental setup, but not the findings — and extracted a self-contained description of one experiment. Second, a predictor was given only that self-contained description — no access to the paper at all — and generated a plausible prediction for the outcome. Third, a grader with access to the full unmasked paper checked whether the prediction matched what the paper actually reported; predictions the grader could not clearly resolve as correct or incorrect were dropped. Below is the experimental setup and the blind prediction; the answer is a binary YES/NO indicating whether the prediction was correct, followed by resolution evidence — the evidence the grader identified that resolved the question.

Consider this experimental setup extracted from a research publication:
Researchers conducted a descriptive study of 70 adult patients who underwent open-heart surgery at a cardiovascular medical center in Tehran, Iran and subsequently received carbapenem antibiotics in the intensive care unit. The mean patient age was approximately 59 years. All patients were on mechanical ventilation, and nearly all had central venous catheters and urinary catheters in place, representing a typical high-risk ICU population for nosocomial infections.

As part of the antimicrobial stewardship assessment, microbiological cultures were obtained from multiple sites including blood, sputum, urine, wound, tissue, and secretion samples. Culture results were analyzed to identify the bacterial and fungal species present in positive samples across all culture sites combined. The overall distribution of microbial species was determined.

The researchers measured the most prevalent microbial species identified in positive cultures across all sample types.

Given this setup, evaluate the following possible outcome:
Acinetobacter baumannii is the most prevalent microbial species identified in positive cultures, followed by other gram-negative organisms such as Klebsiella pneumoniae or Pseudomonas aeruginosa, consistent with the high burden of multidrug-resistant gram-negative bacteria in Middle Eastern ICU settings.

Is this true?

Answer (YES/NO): NO